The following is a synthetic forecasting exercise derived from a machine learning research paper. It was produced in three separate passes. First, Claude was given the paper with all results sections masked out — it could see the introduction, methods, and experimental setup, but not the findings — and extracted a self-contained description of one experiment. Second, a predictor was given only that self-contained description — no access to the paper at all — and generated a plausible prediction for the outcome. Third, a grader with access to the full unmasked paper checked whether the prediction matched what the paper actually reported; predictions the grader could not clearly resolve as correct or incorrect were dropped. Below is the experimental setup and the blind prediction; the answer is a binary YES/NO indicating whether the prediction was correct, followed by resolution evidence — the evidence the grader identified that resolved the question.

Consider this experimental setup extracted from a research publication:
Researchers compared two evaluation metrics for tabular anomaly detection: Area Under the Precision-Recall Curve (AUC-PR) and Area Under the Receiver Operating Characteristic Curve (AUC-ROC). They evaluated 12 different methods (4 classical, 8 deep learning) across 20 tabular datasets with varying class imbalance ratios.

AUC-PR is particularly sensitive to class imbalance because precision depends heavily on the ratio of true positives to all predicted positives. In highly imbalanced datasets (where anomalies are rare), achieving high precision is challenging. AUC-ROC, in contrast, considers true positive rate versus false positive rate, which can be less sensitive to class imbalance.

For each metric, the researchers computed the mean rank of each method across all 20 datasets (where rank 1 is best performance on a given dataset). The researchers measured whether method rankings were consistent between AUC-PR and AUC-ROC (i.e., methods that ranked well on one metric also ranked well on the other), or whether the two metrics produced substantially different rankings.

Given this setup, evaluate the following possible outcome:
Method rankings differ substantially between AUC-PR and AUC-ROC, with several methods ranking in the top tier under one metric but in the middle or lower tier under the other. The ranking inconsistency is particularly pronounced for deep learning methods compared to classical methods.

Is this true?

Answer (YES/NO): NO